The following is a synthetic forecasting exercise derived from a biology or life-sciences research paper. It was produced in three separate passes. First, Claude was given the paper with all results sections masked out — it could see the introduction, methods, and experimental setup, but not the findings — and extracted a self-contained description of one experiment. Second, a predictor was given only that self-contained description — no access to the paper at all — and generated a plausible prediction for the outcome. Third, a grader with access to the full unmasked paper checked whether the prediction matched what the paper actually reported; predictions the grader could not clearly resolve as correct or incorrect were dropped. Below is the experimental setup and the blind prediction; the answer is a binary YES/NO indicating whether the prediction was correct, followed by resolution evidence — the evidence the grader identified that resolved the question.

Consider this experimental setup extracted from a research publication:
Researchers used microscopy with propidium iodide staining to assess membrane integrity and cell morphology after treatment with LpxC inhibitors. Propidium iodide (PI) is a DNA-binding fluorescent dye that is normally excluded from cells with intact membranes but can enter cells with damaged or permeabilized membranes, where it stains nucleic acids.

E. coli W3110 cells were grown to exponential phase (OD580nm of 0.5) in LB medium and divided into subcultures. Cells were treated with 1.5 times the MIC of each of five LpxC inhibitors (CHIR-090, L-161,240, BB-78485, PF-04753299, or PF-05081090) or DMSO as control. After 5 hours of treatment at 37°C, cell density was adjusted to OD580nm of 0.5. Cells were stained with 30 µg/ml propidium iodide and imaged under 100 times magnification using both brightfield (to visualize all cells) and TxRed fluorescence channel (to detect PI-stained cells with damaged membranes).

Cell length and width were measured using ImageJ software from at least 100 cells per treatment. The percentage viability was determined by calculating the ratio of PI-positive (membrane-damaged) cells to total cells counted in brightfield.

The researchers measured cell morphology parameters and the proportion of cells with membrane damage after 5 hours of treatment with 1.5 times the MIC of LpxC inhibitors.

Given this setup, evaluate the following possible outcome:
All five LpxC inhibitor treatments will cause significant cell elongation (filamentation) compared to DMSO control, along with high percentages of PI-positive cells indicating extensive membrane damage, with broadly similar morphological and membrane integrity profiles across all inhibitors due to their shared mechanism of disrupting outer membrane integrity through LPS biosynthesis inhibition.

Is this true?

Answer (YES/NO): NO